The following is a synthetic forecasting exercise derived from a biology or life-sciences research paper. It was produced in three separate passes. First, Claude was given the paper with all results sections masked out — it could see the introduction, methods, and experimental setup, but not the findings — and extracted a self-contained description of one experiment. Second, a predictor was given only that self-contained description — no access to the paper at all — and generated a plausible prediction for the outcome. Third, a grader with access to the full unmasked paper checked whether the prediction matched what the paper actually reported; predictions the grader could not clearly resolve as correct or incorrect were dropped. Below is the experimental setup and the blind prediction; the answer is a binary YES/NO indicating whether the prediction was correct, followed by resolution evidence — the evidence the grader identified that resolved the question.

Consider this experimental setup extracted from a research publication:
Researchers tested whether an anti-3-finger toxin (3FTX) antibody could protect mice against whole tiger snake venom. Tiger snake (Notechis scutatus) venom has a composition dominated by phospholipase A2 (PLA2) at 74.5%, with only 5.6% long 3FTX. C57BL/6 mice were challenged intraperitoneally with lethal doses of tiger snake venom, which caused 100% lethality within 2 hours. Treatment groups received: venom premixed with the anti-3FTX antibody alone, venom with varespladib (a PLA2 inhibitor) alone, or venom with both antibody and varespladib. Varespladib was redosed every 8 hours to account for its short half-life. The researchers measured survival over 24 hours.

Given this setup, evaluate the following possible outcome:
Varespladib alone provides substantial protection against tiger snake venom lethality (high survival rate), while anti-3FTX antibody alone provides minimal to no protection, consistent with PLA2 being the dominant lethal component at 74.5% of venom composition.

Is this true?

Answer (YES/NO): YES